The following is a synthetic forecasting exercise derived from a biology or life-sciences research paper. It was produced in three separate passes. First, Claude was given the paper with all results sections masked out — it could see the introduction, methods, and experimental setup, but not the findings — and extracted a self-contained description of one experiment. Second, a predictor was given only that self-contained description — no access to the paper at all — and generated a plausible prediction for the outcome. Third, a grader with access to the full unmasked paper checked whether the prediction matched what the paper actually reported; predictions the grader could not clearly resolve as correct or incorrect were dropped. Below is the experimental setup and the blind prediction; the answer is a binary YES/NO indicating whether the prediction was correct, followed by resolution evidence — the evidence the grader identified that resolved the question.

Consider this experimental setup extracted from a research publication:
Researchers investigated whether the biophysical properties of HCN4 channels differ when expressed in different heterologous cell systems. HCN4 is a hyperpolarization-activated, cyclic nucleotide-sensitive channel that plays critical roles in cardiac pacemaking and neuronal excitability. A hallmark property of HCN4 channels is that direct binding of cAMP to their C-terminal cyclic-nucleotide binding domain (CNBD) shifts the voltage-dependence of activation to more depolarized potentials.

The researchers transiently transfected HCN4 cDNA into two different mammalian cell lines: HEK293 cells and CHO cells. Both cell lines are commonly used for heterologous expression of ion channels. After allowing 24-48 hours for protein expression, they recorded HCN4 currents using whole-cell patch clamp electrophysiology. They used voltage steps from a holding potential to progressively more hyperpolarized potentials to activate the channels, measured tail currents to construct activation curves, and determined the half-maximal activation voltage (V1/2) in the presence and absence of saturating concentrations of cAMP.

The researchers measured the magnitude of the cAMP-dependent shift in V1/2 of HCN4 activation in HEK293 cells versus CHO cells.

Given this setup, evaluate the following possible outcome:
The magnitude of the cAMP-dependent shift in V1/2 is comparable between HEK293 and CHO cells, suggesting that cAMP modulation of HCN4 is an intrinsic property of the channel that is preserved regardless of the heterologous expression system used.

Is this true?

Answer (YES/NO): NO